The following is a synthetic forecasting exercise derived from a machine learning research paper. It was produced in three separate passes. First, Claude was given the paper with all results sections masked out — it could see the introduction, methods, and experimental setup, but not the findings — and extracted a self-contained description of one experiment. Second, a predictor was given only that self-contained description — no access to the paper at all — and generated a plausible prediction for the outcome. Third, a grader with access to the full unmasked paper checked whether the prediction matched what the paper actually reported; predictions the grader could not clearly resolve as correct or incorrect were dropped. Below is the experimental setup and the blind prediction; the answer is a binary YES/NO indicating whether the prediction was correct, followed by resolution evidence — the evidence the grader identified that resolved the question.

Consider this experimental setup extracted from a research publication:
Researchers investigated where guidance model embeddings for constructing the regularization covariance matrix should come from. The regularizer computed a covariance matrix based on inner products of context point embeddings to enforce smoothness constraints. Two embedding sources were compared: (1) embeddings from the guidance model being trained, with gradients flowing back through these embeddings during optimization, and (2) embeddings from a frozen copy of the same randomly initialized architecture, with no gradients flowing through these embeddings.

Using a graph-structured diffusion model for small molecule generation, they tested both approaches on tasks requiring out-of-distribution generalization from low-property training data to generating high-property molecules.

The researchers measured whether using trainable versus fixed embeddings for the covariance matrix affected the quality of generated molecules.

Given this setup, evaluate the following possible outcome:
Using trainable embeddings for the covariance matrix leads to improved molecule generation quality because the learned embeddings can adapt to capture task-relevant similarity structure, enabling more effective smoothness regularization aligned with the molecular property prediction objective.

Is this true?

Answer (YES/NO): NO